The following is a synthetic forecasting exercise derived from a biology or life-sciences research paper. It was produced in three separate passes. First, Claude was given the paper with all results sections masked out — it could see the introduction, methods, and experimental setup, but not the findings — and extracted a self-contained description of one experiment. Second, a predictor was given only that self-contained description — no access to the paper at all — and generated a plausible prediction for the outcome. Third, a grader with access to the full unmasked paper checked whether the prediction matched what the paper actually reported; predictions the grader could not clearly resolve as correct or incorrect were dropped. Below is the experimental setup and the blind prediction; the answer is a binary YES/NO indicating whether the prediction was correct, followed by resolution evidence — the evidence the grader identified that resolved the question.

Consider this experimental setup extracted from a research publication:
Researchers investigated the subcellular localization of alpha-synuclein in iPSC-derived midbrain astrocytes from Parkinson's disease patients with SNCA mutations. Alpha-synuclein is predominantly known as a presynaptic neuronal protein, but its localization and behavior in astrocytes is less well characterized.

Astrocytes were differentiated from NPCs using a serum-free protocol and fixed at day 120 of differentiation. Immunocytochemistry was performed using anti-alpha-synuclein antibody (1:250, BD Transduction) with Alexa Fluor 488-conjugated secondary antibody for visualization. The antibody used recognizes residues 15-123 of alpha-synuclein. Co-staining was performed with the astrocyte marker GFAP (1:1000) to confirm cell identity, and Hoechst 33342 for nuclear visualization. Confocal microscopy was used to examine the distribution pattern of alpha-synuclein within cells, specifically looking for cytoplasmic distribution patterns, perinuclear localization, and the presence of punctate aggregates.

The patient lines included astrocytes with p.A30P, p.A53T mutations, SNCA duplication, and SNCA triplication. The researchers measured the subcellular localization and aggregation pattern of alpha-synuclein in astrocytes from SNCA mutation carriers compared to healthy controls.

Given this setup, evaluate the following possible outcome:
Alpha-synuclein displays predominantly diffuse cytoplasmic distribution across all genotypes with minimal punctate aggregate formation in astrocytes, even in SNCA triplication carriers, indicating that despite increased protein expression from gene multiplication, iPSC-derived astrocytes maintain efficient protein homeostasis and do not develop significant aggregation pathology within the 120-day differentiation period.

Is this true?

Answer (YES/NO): NO